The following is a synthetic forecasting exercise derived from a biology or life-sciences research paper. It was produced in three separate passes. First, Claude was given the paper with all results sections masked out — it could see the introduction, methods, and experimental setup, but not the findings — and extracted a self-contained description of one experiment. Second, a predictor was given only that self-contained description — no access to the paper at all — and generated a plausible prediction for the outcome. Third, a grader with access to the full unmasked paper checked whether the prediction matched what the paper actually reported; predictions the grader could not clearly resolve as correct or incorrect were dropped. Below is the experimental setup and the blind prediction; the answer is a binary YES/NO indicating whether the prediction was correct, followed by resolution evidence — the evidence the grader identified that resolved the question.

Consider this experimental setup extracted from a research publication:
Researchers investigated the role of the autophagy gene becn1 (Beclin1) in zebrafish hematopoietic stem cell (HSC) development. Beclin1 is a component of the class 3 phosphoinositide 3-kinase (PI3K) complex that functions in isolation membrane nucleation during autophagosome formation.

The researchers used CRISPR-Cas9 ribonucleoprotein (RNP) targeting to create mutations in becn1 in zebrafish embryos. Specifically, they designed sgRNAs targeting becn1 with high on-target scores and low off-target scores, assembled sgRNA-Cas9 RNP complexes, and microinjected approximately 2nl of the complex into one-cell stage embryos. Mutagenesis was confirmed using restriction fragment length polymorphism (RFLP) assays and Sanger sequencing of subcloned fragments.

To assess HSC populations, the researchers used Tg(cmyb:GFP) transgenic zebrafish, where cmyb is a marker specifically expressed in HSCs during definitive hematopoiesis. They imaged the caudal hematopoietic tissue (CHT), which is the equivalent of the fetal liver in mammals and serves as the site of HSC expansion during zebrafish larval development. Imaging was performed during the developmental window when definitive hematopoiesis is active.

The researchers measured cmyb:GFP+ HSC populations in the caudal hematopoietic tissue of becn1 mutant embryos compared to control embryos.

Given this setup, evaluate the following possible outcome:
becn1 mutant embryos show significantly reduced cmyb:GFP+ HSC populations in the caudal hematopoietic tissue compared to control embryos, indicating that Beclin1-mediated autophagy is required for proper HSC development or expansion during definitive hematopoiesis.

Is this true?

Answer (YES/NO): NO